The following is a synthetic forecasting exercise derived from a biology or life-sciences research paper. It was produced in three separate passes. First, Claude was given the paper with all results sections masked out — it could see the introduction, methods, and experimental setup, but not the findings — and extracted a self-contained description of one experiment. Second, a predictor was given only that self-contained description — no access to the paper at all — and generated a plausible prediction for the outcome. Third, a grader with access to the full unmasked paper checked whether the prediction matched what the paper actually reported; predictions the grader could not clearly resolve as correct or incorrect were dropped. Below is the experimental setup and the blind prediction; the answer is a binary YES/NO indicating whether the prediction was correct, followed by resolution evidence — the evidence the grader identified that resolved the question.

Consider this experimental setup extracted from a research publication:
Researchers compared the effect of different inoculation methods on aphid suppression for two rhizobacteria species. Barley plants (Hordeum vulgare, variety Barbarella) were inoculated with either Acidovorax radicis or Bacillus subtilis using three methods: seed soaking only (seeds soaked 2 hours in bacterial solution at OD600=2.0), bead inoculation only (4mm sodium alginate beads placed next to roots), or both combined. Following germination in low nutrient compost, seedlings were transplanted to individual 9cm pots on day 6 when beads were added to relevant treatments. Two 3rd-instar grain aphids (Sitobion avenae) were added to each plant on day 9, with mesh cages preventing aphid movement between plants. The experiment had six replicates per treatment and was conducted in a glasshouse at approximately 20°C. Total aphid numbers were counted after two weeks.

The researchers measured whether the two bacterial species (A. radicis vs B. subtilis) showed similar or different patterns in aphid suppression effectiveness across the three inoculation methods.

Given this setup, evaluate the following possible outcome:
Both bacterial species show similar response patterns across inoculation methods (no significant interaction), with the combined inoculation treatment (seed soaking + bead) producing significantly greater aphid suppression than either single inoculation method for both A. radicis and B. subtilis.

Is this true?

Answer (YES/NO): NO